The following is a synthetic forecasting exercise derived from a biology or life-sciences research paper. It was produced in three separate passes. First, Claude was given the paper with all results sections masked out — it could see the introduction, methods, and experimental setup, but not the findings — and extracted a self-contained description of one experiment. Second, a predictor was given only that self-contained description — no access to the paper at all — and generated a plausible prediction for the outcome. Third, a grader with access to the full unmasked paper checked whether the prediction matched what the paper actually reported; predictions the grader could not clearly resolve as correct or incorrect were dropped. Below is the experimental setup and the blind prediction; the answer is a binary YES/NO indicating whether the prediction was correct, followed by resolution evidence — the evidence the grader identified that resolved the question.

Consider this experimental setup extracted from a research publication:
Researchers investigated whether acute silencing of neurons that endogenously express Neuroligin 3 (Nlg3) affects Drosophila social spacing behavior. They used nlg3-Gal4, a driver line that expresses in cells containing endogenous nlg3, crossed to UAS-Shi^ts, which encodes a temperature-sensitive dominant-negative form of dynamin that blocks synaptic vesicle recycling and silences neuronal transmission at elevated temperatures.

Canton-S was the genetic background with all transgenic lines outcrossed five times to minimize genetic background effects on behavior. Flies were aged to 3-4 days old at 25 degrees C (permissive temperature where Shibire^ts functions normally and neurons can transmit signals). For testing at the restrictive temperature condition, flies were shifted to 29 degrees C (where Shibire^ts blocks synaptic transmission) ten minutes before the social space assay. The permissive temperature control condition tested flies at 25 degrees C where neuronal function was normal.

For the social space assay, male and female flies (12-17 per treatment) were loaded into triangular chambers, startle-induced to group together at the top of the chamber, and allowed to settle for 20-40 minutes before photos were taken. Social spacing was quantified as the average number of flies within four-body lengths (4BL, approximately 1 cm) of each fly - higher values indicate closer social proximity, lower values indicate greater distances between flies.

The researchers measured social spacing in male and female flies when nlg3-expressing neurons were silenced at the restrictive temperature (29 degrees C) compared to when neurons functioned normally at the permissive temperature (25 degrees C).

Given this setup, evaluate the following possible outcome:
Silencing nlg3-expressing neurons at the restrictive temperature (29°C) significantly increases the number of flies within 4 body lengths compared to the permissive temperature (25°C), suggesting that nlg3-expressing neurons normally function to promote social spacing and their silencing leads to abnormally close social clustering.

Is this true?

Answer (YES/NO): NO